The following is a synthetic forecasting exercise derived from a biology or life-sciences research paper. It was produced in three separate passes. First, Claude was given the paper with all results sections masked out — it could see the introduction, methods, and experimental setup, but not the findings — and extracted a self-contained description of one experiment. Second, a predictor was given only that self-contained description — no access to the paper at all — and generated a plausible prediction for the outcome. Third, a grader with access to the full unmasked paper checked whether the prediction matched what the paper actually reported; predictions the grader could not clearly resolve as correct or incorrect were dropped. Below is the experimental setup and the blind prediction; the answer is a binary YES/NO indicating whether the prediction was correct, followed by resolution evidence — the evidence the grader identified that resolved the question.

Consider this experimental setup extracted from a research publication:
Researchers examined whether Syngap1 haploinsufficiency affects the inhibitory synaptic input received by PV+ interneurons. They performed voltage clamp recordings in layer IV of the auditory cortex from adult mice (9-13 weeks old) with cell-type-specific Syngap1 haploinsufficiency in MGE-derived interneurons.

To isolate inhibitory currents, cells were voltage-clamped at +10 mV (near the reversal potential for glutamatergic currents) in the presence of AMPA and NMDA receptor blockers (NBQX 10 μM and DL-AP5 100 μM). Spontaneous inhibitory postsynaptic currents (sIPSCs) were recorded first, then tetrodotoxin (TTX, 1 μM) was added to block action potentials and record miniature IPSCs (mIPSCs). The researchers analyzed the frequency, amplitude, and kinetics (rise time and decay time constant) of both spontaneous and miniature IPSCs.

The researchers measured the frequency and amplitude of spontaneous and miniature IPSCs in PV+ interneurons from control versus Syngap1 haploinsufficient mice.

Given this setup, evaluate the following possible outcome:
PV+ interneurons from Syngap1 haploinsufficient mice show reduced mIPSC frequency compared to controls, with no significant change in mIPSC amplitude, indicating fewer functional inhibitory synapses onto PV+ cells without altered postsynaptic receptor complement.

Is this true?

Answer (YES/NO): NO